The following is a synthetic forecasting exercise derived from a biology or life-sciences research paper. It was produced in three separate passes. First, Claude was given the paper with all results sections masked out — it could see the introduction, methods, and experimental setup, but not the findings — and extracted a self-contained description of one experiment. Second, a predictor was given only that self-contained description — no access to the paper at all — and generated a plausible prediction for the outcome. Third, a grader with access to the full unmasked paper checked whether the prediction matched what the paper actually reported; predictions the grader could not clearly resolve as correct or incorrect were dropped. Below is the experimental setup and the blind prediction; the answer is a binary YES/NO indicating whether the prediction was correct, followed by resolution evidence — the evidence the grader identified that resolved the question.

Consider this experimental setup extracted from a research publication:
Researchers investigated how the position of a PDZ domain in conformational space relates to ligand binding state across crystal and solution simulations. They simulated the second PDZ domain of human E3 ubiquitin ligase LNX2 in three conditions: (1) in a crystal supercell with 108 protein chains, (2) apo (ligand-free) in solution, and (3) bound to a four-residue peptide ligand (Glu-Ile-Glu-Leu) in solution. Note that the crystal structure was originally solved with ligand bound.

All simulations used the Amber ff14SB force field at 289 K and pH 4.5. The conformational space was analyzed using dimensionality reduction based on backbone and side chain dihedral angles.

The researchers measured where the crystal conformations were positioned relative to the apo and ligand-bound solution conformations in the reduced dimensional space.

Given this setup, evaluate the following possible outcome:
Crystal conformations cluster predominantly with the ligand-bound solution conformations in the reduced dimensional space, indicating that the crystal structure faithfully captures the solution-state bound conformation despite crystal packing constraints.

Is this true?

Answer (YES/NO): NO